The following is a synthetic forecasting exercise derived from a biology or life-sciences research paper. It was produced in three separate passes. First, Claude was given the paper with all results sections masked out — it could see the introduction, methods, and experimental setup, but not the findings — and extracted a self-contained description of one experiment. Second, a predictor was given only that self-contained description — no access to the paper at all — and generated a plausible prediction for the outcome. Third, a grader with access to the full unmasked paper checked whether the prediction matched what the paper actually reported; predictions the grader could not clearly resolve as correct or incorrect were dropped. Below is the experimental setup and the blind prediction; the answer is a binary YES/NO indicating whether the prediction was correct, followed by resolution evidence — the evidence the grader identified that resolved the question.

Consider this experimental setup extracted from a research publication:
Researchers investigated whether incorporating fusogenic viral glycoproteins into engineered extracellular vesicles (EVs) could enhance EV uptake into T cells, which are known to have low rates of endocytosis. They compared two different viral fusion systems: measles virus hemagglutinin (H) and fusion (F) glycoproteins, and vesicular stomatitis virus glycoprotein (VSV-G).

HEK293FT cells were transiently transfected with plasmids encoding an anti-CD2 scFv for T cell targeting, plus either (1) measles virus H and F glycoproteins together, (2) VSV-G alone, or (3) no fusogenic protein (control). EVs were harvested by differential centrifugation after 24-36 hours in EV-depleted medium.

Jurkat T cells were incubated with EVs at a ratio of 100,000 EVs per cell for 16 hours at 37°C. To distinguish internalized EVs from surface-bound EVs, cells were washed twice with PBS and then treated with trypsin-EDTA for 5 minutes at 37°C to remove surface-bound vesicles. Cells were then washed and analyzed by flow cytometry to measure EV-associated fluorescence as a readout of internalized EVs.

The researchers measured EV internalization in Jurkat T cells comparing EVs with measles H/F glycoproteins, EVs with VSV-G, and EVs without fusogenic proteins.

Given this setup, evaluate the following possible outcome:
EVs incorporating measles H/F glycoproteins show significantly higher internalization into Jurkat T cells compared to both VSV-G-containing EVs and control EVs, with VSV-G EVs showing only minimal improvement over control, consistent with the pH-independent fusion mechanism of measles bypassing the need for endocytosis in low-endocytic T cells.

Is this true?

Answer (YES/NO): NO